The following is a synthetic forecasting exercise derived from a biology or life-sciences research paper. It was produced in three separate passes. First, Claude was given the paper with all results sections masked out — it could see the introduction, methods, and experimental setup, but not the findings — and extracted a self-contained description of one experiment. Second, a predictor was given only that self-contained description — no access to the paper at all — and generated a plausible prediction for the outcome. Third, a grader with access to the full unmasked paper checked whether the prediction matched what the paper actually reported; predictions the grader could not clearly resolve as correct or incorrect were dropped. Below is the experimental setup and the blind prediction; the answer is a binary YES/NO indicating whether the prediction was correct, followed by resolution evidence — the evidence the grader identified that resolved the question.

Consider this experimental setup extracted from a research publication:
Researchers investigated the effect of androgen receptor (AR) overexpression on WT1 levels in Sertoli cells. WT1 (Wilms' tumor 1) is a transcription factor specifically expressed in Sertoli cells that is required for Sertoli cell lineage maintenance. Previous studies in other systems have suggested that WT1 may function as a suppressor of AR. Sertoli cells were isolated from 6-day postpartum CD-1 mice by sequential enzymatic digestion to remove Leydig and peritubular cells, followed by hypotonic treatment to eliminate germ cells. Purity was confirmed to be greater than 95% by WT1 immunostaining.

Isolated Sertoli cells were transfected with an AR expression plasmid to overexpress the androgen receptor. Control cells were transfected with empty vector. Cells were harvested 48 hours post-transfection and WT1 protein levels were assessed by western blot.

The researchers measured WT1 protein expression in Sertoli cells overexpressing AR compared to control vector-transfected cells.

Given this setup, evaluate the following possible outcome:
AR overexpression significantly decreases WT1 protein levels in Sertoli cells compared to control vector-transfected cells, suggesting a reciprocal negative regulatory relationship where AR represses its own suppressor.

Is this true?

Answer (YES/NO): YES